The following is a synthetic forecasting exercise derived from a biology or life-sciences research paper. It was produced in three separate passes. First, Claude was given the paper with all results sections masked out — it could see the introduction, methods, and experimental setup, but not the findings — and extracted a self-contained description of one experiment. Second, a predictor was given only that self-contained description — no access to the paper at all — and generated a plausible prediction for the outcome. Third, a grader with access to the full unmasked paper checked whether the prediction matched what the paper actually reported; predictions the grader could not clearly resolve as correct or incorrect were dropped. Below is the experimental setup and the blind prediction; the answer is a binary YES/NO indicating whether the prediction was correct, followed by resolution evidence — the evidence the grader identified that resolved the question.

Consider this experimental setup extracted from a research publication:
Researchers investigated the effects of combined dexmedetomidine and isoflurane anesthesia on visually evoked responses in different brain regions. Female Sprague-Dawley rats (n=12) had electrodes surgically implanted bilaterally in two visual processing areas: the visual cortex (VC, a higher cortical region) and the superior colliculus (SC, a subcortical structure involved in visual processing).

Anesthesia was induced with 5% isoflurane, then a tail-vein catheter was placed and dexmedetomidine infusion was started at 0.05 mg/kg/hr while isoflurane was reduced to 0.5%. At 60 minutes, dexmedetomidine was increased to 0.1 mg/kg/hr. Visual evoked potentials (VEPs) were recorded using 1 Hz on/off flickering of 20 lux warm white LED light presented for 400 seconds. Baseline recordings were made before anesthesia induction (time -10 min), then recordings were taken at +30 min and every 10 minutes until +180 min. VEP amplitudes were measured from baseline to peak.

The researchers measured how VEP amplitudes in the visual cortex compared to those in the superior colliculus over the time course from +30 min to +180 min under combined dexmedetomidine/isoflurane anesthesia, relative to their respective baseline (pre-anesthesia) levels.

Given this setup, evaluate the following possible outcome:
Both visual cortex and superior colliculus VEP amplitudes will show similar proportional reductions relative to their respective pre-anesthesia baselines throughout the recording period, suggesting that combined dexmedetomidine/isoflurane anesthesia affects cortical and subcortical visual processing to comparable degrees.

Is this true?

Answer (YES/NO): NO